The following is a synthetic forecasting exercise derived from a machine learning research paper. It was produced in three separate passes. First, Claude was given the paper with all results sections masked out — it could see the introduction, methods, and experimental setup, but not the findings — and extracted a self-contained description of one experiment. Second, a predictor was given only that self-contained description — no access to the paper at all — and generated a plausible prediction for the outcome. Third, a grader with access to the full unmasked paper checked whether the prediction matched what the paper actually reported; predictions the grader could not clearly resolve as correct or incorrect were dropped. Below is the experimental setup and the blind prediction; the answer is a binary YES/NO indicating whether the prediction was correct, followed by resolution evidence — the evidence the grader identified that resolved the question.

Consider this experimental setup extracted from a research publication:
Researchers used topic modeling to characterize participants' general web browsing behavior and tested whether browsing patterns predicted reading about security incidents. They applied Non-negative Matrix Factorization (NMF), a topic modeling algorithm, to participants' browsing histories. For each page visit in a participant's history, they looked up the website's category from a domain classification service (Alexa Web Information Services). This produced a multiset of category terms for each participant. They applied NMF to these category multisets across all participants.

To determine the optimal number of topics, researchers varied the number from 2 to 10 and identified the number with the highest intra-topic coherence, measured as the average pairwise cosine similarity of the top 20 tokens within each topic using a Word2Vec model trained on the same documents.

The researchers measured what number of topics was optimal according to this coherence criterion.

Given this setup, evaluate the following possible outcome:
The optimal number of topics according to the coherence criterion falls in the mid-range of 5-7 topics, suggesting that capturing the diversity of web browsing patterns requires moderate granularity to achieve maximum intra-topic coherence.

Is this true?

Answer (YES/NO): NO